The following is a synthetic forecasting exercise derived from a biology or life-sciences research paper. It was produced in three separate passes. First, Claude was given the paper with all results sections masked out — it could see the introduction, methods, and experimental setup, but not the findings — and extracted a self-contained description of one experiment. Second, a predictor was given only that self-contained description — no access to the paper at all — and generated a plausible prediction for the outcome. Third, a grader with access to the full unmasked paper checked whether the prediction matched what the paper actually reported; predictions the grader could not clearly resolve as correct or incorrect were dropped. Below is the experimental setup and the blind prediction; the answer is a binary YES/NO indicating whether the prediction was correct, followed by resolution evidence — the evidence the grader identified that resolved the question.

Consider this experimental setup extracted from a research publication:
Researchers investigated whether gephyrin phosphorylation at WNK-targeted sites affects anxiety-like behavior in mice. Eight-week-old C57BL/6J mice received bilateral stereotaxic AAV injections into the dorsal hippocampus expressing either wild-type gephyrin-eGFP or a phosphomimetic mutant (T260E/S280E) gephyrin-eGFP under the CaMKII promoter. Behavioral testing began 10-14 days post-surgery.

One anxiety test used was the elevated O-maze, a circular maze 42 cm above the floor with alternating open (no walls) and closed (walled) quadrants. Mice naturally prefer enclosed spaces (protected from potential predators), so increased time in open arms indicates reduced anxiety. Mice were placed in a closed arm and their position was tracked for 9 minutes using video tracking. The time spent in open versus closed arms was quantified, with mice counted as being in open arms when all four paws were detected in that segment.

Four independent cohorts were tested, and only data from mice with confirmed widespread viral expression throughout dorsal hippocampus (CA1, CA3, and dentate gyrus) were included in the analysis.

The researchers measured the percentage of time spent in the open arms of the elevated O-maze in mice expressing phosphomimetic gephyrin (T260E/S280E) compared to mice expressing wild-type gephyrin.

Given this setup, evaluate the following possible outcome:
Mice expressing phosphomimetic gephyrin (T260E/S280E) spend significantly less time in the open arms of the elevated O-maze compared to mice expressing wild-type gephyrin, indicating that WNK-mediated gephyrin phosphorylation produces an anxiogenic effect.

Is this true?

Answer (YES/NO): NO